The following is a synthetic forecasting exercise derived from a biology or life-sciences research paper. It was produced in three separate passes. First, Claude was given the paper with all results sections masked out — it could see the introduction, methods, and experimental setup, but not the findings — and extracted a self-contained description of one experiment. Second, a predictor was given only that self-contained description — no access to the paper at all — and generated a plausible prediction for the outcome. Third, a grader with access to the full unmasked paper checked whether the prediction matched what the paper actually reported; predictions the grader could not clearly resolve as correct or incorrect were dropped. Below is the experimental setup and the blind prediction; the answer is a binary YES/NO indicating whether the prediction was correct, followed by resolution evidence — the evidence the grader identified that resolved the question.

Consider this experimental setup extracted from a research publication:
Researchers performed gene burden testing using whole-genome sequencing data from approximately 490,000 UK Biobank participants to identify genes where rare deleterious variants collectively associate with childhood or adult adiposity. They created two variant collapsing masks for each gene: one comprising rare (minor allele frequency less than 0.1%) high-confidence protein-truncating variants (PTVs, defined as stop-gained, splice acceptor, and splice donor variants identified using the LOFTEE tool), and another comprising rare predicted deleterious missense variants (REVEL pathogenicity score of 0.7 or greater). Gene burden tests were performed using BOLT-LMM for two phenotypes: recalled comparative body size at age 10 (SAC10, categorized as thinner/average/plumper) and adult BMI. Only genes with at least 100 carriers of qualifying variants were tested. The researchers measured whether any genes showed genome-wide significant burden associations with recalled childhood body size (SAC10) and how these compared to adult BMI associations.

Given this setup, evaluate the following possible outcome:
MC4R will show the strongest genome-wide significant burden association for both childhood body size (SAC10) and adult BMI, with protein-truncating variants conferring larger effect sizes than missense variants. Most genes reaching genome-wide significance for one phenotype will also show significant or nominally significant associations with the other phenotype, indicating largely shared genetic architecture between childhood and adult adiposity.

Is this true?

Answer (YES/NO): NO